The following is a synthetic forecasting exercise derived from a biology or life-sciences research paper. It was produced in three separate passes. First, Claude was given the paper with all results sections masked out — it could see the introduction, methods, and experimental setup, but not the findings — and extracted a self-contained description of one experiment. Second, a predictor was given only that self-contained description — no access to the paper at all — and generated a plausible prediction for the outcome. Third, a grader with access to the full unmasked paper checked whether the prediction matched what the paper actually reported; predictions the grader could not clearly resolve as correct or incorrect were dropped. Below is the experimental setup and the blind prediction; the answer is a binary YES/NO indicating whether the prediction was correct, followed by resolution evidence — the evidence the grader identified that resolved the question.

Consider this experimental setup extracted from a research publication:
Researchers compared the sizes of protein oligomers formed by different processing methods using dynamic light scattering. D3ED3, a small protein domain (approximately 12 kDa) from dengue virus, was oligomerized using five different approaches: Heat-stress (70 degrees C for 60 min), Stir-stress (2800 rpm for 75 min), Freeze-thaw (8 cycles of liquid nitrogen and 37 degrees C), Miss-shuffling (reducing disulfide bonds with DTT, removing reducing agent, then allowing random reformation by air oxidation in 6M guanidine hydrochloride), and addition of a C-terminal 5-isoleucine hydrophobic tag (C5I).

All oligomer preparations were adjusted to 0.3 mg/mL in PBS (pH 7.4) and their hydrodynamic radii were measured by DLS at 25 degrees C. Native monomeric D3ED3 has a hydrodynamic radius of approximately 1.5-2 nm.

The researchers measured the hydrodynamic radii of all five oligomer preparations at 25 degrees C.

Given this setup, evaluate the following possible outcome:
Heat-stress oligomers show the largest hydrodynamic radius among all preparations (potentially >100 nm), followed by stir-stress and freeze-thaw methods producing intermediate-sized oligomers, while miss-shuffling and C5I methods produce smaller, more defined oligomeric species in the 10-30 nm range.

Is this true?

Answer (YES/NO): NO